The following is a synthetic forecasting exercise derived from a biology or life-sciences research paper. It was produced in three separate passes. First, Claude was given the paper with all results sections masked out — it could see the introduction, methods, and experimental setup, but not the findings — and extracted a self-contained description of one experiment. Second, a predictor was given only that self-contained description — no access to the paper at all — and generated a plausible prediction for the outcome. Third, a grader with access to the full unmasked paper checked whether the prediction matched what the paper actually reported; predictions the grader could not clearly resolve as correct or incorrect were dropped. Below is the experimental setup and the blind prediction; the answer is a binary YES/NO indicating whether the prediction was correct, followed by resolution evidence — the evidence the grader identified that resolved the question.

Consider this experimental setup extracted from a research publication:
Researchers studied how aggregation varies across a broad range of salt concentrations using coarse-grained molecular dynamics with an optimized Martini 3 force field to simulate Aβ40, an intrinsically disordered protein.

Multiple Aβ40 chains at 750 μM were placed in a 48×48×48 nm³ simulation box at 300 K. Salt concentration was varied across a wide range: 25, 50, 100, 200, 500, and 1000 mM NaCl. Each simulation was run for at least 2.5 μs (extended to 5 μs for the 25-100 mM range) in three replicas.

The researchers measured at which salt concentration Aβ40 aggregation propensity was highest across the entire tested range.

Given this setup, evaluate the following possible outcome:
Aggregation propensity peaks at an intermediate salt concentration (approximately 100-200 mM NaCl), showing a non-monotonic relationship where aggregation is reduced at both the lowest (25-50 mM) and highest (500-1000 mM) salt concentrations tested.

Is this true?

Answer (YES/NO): NO